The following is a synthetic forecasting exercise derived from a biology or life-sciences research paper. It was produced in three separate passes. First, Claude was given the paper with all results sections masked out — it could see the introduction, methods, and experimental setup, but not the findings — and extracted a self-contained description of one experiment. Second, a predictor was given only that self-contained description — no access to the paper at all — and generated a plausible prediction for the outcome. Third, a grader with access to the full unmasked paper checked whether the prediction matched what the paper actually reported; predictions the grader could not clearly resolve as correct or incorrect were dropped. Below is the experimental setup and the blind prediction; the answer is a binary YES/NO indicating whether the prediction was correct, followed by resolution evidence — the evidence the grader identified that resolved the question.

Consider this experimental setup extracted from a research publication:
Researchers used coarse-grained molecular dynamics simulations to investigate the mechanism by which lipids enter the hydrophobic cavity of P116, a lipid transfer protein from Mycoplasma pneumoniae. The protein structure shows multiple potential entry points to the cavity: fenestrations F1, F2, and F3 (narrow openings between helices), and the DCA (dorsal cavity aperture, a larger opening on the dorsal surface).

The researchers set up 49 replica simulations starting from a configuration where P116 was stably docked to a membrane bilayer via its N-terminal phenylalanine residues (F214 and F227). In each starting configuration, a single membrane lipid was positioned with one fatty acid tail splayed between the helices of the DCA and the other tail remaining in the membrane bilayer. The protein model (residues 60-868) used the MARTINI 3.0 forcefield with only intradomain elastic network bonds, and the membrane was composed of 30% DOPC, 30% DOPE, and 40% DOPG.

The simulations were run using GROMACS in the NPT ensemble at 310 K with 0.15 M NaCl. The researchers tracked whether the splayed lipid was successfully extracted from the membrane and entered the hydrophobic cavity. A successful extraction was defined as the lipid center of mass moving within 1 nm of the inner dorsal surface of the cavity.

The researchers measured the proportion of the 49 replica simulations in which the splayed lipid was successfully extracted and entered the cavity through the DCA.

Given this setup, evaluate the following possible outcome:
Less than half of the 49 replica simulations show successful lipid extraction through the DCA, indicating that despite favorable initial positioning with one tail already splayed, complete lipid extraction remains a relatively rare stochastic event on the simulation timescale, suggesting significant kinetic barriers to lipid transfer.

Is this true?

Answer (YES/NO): NO